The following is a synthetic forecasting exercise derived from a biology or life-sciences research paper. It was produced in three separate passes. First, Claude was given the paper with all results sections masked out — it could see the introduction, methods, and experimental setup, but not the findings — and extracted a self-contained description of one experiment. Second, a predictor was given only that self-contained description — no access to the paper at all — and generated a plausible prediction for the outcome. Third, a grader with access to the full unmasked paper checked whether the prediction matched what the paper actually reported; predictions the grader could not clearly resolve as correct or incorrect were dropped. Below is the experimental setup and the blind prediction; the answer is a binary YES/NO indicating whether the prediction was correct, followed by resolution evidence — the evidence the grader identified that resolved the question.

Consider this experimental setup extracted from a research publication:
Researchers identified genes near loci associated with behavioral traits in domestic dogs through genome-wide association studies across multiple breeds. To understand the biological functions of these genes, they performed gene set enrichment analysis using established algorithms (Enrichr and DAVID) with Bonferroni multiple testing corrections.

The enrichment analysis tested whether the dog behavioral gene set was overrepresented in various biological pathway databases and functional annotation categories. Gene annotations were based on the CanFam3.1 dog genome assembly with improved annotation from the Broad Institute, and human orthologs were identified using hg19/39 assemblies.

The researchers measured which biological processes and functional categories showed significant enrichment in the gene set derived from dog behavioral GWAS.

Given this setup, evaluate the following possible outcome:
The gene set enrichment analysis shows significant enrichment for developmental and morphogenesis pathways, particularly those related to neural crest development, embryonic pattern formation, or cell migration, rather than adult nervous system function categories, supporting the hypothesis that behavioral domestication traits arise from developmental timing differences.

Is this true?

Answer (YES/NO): NO